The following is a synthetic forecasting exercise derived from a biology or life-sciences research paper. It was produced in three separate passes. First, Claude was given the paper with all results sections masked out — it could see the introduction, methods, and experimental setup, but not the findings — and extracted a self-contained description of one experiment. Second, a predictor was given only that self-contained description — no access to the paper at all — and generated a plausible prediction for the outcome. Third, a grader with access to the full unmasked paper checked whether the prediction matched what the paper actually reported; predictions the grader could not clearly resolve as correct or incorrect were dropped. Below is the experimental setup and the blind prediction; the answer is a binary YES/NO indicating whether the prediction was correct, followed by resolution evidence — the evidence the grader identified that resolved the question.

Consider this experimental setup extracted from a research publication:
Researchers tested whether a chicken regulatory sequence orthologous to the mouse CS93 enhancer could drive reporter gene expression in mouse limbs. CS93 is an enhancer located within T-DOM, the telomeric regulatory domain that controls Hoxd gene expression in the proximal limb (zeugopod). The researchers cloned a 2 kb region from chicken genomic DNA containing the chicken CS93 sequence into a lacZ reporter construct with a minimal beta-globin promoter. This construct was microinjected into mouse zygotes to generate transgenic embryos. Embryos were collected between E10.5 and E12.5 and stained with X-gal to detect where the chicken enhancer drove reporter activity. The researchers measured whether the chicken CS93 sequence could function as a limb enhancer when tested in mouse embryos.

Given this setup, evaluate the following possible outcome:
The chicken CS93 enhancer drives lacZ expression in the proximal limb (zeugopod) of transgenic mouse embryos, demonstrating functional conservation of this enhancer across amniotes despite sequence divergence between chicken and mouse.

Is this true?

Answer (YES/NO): YES